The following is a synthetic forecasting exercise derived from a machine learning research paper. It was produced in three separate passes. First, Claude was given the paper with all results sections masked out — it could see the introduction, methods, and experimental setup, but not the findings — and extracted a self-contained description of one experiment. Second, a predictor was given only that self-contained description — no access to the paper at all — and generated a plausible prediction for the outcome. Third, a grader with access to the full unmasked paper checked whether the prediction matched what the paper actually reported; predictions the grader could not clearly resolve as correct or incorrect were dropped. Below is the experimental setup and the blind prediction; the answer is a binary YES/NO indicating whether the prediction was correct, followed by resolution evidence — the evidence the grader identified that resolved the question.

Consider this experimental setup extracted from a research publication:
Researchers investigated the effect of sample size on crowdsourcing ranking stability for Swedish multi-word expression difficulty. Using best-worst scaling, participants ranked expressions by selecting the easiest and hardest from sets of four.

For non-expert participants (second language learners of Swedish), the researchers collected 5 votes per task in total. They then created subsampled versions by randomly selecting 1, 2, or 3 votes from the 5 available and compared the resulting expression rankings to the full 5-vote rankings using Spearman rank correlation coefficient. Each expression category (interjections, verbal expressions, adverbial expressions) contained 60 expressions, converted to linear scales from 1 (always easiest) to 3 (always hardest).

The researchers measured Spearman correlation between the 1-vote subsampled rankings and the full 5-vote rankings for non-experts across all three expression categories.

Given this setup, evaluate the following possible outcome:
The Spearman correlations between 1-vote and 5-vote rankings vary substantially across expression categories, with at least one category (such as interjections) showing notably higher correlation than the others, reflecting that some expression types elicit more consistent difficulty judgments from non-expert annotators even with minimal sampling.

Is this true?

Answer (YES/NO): NO